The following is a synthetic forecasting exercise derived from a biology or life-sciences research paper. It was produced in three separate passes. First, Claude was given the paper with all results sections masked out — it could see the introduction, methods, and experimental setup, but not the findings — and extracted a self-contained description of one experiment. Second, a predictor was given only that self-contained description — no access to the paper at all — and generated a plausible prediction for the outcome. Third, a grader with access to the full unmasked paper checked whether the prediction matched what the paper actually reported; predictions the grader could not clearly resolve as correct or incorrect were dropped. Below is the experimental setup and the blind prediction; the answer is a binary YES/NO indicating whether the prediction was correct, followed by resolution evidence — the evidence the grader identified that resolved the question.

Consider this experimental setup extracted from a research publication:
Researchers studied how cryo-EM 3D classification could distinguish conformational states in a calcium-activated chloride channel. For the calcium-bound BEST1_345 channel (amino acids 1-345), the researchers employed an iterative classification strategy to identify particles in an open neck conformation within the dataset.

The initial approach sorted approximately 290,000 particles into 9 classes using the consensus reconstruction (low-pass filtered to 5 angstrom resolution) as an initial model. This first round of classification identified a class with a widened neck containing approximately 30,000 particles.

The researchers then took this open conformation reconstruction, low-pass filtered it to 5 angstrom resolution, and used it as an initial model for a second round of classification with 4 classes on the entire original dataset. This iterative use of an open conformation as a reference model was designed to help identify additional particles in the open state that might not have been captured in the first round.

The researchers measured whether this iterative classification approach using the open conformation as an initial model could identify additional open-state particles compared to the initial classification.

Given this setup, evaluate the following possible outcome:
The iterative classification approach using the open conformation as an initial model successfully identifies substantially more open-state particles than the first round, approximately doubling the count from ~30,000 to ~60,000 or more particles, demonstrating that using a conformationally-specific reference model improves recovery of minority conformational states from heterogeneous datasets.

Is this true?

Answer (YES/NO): NO